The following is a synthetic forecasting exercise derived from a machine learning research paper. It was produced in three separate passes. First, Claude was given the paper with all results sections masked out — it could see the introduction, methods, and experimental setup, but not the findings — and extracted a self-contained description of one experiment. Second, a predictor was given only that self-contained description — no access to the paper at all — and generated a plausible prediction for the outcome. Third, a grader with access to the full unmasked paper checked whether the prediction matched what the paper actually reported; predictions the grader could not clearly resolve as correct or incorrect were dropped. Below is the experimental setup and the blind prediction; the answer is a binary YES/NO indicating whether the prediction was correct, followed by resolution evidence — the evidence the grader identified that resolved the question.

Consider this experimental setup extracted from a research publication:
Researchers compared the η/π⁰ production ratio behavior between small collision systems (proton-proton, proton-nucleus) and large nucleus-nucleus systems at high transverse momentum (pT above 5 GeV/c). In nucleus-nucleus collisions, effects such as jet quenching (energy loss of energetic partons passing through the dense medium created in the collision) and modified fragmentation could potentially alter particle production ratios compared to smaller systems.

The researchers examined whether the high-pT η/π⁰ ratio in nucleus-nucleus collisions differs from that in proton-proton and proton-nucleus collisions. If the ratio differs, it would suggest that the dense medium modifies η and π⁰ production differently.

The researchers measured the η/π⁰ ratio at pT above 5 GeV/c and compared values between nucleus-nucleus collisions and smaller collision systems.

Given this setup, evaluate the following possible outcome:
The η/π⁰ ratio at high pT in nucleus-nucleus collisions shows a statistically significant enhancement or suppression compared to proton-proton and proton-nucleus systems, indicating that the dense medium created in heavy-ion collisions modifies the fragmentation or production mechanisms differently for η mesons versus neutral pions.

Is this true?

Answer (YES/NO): NO